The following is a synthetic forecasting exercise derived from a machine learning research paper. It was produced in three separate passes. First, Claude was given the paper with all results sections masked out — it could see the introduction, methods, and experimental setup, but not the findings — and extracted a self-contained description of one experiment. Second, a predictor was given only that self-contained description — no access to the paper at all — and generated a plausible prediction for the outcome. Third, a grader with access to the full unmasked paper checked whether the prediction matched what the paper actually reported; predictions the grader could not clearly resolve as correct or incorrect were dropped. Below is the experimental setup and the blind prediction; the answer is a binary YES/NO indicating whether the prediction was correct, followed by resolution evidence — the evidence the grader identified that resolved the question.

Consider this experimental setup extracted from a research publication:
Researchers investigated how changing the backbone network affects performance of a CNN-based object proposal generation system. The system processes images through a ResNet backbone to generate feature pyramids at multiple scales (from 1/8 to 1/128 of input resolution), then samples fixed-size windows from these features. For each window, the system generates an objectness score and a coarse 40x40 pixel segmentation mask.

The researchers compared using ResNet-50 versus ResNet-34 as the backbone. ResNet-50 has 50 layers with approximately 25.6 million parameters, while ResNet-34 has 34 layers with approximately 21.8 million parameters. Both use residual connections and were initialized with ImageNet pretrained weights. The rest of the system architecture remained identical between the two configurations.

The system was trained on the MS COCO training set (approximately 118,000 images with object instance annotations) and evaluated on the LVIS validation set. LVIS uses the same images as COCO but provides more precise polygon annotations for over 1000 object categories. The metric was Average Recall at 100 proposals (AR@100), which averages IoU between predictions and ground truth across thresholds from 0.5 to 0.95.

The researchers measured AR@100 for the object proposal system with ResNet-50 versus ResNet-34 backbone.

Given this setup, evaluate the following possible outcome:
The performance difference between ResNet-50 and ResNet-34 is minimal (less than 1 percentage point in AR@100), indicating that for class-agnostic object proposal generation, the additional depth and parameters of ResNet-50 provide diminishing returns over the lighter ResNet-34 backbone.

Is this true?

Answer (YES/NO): YES